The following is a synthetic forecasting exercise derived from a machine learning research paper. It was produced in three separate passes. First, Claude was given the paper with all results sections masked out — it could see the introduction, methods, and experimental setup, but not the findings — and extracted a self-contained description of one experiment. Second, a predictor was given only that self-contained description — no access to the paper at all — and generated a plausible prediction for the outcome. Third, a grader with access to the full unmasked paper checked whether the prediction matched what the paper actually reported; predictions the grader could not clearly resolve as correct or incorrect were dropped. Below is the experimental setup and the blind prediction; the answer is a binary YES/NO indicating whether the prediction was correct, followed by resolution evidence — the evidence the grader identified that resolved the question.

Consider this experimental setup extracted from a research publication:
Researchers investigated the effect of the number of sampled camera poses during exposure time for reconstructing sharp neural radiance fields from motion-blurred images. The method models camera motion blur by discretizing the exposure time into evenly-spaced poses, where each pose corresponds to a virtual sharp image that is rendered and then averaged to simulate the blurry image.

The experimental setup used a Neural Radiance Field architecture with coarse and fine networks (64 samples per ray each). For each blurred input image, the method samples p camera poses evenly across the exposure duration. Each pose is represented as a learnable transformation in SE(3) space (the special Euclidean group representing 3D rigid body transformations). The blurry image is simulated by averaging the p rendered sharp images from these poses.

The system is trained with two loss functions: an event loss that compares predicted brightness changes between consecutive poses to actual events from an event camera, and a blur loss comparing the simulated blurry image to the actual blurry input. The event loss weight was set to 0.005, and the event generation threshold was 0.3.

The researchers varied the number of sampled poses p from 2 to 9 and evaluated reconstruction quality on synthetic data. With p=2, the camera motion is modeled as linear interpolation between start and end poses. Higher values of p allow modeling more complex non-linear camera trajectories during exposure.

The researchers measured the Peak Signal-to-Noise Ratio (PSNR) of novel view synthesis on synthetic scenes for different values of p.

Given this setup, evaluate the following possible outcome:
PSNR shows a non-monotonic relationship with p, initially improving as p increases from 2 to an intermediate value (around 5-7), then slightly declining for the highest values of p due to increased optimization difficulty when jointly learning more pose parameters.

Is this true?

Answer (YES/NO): NO